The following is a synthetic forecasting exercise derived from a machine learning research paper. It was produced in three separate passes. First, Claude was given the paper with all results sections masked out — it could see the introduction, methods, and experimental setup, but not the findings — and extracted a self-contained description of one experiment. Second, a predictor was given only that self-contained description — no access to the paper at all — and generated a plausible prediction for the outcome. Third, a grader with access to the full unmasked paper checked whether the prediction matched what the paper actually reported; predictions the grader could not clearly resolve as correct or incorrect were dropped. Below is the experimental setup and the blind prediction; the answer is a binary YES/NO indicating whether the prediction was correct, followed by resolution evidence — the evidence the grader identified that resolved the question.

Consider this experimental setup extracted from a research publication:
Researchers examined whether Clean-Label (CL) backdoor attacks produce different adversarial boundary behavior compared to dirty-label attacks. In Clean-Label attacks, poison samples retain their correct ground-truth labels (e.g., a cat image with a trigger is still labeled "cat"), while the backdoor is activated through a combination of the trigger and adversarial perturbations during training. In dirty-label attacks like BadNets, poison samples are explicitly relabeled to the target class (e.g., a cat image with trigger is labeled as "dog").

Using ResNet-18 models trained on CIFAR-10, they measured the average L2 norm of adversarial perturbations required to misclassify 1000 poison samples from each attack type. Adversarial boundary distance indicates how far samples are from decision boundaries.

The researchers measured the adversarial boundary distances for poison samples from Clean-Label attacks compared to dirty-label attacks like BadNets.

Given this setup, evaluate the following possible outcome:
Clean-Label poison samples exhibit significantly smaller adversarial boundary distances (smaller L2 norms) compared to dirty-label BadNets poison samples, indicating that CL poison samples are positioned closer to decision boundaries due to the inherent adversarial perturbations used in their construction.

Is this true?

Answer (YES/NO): NO